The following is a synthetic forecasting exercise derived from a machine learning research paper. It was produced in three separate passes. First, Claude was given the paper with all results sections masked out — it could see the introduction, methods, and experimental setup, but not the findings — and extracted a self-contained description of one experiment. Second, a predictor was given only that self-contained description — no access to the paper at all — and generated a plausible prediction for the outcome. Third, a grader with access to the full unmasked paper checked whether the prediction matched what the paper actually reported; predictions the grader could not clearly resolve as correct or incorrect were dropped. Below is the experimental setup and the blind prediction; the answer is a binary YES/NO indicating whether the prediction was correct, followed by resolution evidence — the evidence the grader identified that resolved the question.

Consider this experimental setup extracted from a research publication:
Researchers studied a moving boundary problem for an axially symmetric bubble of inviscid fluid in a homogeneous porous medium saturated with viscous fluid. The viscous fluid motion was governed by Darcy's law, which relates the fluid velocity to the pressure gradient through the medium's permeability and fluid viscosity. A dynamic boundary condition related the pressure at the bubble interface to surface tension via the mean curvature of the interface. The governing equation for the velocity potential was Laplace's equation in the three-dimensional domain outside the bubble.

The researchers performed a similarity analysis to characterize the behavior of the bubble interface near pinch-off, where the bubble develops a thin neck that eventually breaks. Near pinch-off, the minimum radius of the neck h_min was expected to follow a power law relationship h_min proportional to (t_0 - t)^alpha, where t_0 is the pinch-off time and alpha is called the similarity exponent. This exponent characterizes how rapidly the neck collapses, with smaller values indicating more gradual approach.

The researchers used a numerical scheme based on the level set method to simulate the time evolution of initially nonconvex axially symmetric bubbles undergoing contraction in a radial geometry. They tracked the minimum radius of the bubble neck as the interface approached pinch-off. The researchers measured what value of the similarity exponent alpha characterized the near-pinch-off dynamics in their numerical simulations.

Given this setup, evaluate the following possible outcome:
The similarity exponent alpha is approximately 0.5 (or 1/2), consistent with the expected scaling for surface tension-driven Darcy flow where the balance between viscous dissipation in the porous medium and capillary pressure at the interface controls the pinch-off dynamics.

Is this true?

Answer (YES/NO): NO